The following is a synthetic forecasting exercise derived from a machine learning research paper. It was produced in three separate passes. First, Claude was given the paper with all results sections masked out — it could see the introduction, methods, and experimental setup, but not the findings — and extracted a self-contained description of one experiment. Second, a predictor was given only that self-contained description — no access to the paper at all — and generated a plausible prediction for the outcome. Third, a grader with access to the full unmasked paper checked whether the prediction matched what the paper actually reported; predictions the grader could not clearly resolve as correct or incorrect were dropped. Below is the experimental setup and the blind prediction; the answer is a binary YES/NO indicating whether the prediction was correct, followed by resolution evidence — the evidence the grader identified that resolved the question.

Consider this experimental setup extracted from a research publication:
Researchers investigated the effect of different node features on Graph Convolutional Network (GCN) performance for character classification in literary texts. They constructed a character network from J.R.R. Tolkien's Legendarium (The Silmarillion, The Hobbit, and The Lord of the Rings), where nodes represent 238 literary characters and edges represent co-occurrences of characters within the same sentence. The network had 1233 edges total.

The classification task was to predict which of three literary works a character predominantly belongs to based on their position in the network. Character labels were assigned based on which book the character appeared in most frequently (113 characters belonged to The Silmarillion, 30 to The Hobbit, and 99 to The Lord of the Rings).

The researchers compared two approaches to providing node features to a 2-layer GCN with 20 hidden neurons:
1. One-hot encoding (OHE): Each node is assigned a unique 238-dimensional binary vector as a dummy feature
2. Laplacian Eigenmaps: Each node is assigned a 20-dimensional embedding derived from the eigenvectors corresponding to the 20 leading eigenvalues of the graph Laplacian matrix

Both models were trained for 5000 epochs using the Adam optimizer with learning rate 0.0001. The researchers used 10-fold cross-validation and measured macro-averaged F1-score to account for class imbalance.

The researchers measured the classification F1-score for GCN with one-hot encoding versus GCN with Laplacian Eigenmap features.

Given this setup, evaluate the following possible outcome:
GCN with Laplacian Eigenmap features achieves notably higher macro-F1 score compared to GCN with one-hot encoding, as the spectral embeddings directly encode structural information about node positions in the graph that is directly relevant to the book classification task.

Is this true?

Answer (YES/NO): NO